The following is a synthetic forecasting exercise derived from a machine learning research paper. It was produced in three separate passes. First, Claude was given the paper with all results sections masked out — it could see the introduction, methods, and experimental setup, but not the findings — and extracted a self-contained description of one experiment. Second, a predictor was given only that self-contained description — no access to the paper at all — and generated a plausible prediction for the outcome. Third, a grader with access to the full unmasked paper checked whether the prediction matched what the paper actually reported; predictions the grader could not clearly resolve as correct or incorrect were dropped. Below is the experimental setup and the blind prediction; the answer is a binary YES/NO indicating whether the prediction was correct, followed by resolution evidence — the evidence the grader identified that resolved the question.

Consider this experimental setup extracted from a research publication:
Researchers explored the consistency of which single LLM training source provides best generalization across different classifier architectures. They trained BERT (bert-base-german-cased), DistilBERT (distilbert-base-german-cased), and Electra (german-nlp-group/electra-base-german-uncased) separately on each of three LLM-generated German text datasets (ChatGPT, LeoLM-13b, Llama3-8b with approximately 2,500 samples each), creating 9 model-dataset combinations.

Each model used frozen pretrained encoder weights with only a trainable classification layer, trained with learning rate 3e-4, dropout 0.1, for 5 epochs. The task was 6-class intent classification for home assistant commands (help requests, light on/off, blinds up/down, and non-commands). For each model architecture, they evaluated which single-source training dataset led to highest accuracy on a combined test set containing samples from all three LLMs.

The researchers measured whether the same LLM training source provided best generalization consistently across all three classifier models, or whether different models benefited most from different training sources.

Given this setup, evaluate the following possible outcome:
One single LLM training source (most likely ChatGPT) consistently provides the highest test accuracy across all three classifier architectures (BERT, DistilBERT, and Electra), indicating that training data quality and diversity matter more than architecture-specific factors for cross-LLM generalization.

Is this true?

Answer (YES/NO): NO